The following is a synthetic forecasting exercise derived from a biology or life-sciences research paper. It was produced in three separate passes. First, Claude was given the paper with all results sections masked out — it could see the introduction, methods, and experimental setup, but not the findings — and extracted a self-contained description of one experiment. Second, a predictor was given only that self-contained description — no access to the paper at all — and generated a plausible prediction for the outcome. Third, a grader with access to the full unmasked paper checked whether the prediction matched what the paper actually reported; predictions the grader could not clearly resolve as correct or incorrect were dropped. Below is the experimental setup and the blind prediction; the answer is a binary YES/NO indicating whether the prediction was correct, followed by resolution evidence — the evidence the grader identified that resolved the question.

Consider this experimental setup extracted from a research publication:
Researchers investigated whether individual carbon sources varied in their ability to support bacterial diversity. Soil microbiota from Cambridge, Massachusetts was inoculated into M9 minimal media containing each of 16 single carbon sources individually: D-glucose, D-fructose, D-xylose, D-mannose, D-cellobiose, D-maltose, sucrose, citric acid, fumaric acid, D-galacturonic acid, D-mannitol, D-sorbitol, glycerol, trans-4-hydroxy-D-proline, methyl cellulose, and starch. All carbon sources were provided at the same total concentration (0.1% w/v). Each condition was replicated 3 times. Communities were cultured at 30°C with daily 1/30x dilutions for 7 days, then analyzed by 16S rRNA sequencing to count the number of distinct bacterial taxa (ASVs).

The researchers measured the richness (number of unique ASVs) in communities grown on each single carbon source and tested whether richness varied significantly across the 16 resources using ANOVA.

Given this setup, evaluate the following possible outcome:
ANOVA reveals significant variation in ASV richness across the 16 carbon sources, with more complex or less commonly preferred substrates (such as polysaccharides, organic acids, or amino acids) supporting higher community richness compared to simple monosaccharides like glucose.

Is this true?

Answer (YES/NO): NO